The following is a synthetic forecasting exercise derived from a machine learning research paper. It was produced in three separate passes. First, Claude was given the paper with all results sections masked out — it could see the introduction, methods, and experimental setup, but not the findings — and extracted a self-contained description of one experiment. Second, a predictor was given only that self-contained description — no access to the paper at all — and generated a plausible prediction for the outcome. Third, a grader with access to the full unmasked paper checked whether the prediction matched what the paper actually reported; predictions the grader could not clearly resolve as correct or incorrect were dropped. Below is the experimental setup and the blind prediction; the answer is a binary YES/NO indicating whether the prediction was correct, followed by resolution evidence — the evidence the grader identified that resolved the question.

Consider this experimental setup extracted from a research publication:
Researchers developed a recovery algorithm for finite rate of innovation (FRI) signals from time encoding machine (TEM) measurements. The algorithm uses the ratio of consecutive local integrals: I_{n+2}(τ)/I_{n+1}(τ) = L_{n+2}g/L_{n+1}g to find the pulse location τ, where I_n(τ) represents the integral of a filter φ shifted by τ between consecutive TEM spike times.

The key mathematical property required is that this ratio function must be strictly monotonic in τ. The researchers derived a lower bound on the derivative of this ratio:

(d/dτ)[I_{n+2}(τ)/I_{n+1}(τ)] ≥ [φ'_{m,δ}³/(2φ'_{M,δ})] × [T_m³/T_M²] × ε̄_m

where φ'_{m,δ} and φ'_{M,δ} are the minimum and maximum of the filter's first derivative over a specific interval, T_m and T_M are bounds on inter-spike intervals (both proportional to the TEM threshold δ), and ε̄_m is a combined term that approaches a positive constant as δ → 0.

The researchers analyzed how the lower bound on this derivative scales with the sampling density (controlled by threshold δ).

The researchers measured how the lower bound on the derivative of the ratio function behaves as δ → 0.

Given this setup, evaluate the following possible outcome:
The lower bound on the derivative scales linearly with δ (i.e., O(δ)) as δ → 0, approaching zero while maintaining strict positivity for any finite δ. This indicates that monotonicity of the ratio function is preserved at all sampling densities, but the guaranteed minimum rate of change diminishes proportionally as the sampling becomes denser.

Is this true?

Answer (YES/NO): YES